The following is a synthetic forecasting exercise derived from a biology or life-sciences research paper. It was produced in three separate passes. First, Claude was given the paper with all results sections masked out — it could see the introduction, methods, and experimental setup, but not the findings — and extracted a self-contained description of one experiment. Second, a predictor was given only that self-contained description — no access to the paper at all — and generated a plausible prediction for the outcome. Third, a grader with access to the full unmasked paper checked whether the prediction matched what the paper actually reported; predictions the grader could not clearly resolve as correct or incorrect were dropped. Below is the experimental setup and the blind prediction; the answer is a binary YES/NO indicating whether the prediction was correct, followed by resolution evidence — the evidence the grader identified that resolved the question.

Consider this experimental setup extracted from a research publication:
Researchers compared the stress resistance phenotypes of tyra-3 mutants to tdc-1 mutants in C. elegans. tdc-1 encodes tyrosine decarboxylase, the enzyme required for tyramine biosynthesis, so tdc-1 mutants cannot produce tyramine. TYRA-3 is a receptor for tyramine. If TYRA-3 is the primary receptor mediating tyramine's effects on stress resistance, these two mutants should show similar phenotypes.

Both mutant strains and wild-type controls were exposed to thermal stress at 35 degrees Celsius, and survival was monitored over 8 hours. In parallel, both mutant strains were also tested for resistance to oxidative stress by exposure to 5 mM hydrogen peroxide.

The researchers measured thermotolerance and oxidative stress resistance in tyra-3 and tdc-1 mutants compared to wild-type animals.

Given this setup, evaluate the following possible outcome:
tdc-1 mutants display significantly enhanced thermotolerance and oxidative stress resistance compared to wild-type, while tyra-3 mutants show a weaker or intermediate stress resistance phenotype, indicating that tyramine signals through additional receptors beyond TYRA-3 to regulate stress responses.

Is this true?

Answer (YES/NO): NO